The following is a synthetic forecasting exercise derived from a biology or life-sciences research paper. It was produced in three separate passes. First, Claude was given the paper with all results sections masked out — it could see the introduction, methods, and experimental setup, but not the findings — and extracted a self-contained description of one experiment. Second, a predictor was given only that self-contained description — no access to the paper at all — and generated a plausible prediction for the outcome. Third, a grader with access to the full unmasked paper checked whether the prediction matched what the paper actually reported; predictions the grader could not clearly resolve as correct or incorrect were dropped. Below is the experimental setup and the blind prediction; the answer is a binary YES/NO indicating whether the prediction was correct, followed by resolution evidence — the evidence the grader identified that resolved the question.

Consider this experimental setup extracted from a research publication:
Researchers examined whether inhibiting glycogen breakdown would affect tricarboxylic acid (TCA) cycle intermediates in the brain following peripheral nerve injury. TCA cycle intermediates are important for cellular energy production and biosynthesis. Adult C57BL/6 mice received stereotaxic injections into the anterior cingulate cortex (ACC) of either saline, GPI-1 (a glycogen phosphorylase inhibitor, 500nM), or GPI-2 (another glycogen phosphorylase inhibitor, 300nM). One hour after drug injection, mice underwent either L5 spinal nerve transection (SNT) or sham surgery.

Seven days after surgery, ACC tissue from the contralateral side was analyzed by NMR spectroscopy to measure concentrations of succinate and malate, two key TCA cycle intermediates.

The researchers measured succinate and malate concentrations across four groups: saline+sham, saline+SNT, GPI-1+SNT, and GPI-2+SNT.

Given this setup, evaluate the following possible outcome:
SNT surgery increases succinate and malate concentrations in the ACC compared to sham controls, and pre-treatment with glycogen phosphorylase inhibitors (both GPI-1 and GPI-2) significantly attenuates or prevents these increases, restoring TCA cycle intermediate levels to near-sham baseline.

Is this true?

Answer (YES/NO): NO